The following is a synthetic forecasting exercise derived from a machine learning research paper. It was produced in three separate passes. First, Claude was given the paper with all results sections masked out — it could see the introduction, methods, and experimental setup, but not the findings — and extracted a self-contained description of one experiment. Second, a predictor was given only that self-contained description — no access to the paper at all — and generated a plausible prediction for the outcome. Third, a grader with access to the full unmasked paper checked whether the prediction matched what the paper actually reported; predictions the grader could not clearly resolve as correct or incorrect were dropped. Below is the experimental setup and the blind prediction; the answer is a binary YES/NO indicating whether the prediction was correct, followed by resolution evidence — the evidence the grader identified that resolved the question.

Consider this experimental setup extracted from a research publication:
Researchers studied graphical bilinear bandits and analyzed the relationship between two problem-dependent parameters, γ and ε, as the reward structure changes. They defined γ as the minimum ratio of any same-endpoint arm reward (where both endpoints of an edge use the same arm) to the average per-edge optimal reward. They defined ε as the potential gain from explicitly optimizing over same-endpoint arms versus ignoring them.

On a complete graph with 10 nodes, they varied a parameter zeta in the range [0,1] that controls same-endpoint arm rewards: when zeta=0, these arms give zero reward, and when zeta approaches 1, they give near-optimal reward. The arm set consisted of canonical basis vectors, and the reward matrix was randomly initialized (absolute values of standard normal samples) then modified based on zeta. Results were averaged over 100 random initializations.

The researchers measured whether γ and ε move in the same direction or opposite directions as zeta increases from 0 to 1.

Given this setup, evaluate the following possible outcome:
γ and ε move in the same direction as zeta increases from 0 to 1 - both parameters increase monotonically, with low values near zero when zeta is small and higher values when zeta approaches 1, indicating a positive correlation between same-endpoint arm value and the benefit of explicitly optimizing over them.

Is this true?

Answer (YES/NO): NO